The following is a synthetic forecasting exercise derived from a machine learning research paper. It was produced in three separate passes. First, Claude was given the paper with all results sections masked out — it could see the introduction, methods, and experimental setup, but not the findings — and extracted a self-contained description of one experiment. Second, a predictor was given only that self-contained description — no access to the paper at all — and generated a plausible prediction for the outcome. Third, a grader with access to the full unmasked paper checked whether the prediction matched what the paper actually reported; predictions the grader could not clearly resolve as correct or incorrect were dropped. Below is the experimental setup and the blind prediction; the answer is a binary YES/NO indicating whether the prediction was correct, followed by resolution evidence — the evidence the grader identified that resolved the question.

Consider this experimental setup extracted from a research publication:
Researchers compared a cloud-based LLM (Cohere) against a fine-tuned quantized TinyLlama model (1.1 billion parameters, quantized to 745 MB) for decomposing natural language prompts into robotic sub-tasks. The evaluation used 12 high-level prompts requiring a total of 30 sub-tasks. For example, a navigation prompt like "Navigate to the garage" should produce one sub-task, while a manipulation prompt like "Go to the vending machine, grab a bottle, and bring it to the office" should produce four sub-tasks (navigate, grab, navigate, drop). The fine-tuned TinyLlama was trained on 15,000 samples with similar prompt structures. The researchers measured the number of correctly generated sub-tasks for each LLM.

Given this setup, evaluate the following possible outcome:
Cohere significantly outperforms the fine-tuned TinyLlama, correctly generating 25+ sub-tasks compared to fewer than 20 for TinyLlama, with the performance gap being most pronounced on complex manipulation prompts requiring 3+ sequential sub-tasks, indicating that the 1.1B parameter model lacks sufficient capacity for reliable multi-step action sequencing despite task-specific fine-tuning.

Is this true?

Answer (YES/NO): NO